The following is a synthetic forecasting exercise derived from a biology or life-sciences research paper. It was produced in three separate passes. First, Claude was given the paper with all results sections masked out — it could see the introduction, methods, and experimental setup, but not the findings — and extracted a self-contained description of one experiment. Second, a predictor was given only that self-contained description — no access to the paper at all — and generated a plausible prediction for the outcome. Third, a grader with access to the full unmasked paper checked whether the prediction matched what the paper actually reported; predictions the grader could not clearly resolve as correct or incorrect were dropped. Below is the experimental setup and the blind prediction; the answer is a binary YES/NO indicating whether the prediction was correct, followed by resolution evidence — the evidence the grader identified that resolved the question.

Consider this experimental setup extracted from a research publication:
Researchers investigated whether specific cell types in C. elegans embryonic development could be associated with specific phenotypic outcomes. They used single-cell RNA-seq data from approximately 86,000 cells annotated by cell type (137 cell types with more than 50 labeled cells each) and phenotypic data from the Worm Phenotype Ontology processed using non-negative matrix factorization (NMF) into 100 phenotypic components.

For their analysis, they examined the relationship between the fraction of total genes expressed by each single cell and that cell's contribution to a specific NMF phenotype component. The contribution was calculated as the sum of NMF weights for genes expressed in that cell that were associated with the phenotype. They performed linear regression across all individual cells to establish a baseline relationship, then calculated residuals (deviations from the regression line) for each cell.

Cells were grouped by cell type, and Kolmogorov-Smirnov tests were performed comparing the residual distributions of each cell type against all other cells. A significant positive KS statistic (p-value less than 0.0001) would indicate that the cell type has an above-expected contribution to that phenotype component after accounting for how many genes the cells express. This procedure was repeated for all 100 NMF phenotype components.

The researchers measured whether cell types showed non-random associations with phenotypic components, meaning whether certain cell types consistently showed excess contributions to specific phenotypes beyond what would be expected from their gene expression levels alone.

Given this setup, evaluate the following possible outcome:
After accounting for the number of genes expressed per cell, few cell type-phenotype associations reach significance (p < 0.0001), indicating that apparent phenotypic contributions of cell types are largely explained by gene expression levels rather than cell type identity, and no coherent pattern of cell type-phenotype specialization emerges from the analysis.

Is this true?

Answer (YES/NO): NO